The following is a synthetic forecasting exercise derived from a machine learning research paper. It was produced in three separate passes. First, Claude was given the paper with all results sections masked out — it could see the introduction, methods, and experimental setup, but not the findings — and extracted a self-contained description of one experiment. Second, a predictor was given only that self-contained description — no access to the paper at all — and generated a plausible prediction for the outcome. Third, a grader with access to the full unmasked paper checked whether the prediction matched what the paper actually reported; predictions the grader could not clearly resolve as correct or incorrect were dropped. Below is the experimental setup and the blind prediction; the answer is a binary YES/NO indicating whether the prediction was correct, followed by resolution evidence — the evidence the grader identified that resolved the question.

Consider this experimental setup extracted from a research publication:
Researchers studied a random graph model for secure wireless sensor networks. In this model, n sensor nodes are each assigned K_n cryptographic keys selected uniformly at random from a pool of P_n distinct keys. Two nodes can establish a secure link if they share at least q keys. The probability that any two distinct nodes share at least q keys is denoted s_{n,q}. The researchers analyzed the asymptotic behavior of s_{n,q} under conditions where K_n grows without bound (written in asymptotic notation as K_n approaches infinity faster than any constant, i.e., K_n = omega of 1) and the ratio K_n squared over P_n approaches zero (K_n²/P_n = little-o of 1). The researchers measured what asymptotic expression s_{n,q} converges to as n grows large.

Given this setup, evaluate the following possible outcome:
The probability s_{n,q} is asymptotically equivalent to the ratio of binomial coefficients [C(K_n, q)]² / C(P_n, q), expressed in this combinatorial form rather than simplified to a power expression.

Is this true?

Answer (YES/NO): NO